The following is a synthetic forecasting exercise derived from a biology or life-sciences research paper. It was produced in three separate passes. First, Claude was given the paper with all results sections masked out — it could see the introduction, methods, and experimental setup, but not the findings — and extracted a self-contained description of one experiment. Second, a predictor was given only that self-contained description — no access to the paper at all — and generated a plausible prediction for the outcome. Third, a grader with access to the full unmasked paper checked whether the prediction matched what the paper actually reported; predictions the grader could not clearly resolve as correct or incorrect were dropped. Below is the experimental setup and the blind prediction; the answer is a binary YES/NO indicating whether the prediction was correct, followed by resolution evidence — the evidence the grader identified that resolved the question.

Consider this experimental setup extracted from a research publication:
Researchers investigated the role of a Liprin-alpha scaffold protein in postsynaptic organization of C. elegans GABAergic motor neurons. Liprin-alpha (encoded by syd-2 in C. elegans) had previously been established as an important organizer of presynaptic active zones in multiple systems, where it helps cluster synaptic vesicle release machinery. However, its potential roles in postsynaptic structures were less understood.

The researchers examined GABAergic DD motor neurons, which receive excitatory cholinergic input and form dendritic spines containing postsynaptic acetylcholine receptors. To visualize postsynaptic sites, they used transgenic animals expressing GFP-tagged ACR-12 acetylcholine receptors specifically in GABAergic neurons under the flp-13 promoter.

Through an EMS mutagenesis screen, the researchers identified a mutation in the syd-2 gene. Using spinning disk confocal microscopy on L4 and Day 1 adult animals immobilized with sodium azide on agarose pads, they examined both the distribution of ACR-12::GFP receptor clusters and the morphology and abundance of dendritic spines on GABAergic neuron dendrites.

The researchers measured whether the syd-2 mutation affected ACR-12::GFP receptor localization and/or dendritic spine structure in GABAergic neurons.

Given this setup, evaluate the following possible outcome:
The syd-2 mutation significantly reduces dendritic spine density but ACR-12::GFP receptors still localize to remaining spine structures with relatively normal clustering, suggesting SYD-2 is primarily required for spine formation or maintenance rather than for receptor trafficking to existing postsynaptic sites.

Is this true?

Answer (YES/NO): NO